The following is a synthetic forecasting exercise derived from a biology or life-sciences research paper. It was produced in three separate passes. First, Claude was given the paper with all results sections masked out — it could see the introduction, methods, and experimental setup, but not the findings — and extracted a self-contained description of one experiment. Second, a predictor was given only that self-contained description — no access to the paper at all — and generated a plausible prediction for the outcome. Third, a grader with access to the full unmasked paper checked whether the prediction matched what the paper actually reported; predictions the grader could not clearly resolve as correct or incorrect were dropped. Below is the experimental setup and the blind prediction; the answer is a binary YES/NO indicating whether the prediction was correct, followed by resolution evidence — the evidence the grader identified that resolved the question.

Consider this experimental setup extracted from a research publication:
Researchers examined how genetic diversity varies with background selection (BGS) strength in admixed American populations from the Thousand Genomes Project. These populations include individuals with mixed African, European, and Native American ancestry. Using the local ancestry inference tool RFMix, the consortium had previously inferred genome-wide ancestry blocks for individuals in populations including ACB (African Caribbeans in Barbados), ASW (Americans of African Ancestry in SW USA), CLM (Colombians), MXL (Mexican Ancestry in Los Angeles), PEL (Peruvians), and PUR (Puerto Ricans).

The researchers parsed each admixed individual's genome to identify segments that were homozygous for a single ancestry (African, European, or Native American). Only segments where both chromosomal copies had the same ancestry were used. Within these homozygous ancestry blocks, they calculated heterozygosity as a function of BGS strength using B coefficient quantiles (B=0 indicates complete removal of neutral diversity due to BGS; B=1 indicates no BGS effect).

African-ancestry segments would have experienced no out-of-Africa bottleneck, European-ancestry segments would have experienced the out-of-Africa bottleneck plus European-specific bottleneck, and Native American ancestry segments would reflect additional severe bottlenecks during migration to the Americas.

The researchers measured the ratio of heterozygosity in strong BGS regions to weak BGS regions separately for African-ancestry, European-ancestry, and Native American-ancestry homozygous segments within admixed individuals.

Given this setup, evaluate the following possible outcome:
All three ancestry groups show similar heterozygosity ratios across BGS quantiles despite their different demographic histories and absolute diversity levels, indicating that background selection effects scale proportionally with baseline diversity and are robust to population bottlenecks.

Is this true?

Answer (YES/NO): NO